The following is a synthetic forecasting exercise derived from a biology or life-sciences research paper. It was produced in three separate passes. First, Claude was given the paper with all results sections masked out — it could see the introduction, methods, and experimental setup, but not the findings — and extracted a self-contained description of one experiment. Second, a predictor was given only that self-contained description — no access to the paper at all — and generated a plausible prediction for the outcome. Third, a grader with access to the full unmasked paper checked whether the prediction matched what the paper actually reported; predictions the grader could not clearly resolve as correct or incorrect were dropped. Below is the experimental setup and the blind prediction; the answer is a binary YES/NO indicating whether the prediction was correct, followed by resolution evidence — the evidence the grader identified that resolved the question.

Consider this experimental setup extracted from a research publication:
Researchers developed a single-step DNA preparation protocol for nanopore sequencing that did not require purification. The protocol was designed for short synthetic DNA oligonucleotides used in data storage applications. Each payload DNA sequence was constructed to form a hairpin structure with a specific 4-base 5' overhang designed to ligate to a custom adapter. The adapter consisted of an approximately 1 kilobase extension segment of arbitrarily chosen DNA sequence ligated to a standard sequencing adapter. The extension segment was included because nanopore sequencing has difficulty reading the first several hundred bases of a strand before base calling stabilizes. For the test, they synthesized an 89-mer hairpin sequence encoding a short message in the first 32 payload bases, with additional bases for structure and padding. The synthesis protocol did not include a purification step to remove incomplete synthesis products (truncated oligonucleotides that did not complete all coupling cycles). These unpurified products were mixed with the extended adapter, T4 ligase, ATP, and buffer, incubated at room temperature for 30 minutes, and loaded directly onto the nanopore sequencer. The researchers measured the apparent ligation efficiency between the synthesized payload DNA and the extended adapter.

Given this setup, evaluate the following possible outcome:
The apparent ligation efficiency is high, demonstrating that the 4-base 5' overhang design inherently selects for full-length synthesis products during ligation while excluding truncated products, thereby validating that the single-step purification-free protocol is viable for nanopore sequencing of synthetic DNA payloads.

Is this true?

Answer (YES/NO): NO